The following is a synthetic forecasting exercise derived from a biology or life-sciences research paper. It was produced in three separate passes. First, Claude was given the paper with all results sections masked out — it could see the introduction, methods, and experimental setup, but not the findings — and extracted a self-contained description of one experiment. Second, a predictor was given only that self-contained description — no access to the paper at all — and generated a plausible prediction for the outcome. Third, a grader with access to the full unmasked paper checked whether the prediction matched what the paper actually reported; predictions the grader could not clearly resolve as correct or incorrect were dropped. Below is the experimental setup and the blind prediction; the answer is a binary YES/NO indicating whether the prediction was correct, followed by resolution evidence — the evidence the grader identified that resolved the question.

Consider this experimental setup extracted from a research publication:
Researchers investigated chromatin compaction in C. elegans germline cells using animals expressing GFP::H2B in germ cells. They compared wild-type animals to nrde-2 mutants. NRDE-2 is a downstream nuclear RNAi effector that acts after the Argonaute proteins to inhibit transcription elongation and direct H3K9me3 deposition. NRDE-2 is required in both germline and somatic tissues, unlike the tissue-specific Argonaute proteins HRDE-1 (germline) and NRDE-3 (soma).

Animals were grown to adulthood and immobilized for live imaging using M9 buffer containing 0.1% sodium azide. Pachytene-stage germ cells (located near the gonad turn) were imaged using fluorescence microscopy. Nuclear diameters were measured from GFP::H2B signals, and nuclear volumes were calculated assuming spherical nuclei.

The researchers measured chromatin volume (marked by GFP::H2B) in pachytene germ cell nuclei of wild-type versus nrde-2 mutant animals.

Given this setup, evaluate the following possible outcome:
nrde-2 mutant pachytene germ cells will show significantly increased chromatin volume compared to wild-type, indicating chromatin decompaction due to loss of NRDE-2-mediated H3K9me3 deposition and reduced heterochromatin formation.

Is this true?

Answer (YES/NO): YES